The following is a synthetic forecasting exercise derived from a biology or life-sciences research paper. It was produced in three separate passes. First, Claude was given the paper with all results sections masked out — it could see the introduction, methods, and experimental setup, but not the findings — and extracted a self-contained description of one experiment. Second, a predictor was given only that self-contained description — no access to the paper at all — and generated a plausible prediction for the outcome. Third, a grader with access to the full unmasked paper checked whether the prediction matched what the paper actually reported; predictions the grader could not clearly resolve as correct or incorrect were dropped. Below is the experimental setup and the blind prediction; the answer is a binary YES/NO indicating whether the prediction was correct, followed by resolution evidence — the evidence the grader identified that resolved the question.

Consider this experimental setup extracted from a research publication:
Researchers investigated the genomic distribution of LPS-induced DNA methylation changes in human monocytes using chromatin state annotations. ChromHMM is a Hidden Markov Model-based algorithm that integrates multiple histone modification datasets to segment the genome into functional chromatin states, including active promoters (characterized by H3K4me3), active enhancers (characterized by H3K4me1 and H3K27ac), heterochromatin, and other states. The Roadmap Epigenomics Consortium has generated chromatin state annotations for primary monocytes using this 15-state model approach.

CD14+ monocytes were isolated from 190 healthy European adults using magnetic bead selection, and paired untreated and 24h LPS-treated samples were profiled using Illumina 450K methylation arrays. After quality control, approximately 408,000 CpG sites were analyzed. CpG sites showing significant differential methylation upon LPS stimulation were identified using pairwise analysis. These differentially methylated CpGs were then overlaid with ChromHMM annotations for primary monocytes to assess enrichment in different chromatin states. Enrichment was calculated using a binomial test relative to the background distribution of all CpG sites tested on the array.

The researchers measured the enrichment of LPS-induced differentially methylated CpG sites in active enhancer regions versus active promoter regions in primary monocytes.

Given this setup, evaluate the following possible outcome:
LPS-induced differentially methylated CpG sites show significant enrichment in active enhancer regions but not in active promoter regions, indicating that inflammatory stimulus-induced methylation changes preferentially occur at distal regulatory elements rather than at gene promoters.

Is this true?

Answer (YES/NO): NO